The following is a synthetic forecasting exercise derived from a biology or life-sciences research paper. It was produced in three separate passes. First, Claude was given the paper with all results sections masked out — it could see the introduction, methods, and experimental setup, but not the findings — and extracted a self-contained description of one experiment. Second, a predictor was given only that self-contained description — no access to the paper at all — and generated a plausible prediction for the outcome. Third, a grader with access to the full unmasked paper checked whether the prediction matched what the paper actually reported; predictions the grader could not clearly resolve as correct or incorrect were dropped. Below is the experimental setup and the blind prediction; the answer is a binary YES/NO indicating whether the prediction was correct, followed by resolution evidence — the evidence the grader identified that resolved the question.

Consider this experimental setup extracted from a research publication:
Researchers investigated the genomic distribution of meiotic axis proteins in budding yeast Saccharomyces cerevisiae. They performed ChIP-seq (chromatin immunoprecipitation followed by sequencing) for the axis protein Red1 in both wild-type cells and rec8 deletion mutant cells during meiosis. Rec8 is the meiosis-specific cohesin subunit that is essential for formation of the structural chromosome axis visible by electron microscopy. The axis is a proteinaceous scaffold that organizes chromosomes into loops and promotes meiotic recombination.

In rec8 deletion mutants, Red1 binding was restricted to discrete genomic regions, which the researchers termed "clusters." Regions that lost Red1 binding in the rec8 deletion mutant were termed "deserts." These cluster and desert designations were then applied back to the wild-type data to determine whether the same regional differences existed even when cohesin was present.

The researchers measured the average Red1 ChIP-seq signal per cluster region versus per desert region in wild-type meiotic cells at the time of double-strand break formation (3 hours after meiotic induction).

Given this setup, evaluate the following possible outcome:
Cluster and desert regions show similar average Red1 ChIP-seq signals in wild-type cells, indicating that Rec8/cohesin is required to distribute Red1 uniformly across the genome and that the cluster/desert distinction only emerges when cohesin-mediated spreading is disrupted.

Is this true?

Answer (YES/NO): NO